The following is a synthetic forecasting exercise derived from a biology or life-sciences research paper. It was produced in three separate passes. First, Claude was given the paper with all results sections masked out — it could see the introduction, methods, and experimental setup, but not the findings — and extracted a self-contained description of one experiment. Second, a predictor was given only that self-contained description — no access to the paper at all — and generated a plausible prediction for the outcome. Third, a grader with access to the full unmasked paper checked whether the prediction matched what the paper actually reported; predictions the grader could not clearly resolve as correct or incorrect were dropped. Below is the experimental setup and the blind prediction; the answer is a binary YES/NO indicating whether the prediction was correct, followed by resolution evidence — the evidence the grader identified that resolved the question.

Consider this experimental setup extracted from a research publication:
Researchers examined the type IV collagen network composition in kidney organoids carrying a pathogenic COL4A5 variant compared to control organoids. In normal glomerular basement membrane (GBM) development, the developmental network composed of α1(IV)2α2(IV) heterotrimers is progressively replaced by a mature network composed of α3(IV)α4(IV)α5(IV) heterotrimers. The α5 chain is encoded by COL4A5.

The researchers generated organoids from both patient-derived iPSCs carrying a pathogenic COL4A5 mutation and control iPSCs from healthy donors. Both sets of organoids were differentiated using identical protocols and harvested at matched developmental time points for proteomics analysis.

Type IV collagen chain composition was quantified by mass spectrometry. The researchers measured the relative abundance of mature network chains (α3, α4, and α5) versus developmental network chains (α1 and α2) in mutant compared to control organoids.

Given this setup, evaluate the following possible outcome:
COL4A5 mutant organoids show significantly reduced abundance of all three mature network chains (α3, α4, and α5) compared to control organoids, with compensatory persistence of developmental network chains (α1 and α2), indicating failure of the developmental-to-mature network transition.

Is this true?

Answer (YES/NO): NO